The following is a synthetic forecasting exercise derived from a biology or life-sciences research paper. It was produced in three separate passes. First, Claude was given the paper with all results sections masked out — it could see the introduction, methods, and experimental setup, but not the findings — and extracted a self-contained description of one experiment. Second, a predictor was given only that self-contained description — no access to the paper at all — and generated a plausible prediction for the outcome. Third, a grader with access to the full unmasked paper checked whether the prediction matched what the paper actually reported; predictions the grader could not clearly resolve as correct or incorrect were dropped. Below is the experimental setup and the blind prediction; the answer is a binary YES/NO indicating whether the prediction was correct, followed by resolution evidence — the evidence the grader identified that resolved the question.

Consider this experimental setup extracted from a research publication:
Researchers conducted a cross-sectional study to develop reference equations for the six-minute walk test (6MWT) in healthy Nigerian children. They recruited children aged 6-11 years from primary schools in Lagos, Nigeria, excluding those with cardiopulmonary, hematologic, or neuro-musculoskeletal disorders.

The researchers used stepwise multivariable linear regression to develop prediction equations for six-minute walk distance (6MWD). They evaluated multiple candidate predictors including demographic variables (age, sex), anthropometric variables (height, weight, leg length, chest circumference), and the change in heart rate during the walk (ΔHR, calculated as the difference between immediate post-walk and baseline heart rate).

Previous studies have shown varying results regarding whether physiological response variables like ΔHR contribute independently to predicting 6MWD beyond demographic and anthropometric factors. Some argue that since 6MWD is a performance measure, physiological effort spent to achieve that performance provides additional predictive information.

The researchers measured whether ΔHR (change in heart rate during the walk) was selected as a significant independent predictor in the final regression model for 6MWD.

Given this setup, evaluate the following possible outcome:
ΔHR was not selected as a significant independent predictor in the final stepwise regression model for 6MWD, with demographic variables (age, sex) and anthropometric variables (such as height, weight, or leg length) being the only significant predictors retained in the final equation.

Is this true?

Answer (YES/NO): NO